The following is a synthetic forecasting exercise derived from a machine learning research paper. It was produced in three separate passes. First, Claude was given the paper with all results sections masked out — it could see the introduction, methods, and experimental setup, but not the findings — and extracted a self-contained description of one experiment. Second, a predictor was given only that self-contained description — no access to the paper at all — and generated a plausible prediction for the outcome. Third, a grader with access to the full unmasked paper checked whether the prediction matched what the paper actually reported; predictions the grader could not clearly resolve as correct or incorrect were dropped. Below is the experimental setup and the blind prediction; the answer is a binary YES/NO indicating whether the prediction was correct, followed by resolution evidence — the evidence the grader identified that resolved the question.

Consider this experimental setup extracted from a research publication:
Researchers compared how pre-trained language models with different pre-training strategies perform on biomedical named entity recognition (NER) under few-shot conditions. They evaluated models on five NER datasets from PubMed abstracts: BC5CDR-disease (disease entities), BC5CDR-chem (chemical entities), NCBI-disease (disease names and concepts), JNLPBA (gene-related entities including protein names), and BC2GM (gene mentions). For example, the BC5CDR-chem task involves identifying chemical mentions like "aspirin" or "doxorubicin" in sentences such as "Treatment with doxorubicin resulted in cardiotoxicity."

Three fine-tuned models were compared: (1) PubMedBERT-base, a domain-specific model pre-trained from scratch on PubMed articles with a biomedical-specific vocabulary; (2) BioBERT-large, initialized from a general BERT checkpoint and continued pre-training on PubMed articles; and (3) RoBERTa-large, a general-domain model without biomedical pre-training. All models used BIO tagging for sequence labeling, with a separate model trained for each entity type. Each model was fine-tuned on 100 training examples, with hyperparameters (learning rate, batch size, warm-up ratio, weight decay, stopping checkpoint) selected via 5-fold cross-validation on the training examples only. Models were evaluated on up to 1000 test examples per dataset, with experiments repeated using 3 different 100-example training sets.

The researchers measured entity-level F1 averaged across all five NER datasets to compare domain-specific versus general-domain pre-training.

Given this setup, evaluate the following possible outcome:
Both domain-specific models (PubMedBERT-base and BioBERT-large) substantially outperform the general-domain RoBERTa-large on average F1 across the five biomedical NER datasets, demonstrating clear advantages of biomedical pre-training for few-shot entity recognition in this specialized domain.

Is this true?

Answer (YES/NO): NO